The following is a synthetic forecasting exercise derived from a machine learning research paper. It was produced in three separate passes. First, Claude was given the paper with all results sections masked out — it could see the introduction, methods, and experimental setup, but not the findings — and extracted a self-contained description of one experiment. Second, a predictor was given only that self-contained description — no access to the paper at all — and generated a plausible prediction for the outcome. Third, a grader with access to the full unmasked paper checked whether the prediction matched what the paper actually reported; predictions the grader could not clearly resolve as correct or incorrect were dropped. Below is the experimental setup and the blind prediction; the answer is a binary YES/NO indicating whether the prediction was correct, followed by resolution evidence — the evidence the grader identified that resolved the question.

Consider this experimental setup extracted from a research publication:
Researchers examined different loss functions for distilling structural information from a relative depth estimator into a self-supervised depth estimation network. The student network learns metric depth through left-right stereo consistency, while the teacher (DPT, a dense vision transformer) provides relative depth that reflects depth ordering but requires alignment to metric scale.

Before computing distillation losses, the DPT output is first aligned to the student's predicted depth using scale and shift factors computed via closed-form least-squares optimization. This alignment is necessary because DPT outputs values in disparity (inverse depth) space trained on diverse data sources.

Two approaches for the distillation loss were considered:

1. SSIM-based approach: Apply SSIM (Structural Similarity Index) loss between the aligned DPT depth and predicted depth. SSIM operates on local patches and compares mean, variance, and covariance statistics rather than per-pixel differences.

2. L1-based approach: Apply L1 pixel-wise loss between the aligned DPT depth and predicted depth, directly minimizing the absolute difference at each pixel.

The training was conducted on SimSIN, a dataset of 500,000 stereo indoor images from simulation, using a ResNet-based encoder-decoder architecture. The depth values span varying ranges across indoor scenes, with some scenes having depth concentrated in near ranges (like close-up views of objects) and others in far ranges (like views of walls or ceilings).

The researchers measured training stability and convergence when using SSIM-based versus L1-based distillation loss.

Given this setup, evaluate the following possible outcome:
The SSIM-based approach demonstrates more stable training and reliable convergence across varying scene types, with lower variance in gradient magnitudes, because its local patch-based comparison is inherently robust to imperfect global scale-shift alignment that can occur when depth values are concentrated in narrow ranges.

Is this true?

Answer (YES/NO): NO